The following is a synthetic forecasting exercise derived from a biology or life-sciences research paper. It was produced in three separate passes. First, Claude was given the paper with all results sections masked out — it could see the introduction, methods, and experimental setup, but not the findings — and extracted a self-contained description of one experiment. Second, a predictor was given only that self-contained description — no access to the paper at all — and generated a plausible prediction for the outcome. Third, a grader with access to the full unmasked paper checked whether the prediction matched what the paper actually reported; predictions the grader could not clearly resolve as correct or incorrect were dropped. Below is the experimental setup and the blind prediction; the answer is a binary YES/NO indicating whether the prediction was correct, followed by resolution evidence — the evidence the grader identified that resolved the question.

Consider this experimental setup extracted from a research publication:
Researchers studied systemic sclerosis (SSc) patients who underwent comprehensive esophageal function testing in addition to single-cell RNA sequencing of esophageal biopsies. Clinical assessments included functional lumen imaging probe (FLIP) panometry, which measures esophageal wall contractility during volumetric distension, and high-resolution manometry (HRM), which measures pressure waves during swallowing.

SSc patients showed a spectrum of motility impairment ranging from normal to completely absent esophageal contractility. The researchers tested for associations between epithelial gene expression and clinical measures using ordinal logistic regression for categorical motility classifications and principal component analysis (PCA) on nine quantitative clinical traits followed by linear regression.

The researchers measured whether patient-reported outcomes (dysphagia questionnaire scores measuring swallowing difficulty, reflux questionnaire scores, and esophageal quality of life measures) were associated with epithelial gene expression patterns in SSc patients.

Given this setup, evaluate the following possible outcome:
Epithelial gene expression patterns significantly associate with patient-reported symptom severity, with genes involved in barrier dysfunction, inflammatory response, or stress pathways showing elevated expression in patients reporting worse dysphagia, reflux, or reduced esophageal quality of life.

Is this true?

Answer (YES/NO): NO